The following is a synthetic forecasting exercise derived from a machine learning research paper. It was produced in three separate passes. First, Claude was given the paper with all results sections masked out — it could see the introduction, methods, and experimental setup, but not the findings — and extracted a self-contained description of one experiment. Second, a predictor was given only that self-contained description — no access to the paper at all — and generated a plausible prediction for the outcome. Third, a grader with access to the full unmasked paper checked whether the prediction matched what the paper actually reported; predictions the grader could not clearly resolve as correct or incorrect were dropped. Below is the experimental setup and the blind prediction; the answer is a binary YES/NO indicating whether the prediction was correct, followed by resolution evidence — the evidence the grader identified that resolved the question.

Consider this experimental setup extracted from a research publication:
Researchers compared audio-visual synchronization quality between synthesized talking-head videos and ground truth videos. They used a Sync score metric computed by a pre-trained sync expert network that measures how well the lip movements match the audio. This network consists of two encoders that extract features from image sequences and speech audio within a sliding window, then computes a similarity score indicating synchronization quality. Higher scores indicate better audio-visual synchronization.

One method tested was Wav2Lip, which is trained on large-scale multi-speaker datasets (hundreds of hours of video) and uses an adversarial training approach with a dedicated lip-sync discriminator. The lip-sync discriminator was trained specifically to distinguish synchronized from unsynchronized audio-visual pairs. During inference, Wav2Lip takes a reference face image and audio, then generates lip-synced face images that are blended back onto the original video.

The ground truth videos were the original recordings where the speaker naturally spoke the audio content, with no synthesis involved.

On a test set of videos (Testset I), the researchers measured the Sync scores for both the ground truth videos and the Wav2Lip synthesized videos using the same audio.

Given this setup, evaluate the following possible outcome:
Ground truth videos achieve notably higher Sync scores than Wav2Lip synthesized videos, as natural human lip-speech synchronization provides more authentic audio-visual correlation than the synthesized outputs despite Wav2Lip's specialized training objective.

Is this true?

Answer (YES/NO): NO